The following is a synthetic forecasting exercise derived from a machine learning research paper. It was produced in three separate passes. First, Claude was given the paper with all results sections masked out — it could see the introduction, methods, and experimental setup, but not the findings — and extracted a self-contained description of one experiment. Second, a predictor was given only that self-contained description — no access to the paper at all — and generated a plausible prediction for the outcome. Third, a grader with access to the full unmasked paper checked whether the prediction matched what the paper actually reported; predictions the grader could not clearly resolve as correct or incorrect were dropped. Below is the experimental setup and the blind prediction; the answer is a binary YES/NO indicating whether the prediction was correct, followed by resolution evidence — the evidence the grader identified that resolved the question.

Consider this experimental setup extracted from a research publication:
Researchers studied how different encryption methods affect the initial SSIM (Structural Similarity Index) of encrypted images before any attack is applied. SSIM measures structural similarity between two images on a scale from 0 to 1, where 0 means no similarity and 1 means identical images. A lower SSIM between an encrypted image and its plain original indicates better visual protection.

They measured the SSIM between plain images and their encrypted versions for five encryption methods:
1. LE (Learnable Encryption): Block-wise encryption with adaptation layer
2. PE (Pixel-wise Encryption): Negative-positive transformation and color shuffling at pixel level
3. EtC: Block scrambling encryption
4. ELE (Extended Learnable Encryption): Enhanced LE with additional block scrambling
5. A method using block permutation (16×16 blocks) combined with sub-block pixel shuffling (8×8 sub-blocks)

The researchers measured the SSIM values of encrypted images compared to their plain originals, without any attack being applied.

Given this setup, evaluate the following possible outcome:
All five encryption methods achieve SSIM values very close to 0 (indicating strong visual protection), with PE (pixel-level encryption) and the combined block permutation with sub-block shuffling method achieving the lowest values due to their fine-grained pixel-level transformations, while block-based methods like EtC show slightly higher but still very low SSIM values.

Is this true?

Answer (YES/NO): NO